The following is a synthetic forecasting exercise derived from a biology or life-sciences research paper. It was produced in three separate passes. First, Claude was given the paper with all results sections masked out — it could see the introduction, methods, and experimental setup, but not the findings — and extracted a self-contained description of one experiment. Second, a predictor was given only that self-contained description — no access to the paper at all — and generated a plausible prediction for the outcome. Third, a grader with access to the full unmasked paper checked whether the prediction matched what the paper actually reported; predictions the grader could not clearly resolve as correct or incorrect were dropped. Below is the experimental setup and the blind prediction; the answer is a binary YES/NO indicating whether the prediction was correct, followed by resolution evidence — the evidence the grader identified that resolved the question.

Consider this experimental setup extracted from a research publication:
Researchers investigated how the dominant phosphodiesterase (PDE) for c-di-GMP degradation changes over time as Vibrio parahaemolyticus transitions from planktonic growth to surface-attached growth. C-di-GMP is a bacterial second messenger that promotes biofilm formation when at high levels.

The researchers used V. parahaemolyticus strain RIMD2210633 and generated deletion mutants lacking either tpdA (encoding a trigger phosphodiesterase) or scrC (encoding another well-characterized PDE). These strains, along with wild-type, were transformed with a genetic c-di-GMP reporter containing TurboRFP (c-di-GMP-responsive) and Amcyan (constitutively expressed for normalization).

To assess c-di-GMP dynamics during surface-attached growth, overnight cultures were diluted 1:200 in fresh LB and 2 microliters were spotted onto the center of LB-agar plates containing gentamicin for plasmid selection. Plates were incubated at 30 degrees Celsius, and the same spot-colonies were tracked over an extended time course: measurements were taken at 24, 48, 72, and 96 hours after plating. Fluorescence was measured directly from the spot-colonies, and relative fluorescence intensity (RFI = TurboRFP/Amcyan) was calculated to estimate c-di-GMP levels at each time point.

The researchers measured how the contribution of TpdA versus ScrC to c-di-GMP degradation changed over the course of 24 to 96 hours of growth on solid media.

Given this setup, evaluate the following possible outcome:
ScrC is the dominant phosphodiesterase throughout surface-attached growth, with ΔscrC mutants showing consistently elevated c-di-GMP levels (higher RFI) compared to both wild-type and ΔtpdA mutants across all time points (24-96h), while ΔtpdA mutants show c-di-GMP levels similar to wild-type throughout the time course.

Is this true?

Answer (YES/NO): NO